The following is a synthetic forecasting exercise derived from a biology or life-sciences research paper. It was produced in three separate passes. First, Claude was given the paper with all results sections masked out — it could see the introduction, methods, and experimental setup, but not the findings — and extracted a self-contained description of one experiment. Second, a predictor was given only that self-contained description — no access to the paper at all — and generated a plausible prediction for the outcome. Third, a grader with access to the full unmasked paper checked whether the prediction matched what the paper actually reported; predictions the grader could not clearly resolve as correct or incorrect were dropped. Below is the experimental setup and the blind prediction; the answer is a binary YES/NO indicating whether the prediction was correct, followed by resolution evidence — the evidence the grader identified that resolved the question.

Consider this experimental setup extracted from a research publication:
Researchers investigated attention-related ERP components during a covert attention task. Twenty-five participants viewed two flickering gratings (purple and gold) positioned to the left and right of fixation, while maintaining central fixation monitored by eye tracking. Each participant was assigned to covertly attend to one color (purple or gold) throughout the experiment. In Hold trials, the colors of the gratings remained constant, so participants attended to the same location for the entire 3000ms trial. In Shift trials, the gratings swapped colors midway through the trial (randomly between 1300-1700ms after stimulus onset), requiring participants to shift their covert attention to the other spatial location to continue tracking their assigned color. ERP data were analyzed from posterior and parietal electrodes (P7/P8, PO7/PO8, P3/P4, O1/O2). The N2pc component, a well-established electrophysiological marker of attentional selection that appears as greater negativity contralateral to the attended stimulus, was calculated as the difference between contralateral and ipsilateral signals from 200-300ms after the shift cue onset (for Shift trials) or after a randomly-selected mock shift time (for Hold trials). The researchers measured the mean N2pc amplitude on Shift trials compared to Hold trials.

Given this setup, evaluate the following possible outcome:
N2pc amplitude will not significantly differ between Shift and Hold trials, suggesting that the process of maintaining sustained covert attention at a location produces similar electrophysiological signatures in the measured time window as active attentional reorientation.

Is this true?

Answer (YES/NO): NO